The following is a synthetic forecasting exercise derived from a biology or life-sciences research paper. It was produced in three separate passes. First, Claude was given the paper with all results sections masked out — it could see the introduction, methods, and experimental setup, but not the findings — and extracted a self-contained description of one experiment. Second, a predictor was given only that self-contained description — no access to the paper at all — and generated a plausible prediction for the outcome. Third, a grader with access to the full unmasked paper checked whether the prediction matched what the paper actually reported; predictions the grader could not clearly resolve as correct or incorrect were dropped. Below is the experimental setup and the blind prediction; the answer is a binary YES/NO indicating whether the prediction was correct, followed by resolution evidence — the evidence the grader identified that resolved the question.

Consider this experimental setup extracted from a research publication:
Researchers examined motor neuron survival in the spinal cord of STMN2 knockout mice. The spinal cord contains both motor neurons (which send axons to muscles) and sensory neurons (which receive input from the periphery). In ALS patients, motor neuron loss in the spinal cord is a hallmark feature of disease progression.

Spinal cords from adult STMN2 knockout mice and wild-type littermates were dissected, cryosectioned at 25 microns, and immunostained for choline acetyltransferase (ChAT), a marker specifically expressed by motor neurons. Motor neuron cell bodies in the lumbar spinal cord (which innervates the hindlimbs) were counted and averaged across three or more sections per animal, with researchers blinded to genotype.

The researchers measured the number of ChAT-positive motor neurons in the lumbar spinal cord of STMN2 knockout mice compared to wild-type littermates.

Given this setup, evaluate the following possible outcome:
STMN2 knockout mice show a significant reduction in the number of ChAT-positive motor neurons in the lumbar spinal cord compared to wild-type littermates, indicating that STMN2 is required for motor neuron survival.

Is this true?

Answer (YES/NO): NO